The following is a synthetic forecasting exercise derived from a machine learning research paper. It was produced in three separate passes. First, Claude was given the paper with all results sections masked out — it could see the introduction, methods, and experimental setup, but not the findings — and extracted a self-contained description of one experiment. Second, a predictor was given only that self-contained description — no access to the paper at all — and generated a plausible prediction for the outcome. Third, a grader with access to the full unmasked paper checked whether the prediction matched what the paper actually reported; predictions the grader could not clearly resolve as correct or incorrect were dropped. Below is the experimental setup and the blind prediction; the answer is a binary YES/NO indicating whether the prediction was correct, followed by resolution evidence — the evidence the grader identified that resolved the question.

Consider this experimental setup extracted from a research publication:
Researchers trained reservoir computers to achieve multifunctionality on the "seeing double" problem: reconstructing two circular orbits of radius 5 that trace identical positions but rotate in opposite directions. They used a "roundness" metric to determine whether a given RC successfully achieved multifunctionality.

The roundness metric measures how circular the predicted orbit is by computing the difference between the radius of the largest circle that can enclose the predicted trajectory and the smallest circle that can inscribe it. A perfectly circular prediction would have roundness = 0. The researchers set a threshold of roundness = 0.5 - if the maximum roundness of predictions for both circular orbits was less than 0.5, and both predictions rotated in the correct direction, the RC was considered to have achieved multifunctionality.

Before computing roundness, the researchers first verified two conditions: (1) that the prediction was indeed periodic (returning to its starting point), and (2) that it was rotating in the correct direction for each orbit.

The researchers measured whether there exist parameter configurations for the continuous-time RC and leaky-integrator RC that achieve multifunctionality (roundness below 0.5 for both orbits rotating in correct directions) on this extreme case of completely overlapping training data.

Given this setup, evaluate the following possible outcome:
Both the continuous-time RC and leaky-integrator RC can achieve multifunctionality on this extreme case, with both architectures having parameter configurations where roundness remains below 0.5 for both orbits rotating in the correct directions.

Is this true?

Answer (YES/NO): YES